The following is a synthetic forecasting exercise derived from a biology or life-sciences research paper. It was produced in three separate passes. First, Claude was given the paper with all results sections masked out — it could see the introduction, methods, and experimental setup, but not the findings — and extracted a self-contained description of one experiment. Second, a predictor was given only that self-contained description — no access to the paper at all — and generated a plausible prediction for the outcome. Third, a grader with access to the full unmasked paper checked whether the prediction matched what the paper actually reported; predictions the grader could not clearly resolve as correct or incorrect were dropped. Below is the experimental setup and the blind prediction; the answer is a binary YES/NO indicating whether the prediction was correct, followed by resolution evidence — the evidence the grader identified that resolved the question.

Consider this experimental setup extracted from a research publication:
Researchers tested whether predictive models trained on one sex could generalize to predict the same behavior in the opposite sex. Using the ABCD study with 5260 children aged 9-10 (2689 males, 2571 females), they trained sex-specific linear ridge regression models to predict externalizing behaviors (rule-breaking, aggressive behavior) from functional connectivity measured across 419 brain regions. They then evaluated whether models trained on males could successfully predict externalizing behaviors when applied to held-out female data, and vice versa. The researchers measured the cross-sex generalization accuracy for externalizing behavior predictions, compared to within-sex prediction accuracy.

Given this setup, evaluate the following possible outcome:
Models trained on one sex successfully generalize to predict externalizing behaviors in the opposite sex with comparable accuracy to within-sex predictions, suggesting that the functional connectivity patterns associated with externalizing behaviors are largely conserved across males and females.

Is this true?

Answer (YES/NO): YES